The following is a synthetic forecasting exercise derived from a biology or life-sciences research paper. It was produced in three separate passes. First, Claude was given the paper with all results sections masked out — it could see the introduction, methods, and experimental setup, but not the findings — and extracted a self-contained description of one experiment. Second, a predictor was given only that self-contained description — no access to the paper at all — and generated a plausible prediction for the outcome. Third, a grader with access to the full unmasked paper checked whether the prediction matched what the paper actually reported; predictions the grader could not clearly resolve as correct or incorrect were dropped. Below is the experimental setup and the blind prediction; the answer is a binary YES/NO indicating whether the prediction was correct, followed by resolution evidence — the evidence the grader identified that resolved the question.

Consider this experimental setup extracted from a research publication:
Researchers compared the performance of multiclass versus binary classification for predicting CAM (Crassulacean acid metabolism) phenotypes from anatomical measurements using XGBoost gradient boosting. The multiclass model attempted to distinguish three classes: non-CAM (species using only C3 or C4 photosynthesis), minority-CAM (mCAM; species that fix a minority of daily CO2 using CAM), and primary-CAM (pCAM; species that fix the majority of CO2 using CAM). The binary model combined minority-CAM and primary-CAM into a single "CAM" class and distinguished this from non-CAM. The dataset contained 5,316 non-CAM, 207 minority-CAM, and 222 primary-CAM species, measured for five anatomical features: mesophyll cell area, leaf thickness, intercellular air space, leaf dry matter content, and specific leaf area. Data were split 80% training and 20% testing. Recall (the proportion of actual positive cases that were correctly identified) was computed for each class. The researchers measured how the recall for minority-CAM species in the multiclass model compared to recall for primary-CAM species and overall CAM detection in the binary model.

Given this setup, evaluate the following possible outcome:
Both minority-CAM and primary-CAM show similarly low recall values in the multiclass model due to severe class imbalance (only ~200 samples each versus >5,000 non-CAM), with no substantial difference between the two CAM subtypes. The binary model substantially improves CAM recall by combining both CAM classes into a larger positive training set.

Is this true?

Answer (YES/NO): NO